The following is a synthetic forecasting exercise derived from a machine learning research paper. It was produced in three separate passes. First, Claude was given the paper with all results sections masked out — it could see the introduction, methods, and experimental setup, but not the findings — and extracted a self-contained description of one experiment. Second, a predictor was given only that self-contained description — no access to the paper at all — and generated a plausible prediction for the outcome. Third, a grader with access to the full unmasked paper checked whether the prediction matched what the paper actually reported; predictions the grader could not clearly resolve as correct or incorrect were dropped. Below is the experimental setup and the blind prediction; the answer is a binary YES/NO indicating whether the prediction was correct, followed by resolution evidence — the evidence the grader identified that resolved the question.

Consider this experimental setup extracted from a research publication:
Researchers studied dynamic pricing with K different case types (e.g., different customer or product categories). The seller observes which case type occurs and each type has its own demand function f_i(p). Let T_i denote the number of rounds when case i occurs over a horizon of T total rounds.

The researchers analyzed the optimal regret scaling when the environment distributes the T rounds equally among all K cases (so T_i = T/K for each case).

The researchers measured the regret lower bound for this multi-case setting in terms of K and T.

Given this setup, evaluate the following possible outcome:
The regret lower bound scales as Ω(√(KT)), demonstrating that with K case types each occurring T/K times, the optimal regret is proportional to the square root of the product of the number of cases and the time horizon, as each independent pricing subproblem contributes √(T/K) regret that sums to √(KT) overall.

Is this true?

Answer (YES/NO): NO